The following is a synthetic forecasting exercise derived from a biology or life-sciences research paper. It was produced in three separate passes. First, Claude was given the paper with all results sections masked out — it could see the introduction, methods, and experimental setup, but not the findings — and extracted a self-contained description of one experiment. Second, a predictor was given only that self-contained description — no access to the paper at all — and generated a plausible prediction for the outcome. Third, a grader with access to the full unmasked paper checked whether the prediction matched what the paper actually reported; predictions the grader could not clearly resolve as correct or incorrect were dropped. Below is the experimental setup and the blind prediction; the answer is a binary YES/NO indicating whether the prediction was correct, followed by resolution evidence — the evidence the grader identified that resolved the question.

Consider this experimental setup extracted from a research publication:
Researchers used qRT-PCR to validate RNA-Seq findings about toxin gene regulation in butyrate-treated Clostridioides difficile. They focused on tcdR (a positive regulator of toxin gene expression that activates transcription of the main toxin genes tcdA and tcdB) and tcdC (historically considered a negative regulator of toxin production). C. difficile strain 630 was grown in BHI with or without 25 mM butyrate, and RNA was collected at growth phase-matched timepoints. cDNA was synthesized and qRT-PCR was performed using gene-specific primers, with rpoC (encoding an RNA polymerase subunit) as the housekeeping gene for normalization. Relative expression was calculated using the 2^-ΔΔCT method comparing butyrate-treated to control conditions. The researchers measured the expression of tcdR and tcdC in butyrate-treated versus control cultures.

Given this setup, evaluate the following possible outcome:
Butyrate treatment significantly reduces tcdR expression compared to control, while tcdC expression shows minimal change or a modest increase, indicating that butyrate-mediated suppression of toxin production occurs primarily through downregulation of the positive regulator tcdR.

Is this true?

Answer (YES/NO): NO